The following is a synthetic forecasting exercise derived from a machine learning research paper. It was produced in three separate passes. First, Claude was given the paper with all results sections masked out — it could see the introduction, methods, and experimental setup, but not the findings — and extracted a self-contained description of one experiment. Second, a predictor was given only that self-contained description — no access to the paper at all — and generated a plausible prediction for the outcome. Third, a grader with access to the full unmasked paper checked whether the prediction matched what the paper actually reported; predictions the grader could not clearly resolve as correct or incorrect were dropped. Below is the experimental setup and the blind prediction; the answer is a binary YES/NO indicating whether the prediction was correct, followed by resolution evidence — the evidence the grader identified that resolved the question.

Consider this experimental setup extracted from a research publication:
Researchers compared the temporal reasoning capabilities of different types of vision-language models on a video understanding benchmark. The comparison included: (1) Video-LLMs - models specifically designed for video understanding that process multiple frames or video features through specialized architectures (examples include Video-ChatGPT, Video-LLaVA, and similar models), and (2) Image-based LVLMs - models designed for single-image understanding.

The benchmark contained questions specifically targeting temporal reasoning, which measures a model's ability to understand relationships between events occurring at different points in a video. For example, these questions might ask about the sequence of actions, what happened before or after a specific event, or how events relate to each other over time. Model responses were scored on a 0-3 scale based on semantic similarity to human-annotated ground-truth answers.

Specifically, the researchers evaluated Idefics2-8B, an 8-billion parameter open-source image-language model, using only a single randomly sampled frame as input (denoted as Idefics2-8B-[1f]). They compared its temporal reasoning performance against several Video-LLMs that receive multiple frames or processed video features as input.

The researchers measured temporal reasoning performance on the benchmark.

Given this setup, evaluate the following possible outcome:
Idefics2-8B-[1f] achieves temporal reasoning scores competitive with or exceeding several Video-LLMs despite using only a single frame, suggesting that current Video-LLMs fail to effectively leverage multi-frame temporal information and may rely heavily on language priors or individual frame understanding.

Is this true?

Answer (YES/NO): YES